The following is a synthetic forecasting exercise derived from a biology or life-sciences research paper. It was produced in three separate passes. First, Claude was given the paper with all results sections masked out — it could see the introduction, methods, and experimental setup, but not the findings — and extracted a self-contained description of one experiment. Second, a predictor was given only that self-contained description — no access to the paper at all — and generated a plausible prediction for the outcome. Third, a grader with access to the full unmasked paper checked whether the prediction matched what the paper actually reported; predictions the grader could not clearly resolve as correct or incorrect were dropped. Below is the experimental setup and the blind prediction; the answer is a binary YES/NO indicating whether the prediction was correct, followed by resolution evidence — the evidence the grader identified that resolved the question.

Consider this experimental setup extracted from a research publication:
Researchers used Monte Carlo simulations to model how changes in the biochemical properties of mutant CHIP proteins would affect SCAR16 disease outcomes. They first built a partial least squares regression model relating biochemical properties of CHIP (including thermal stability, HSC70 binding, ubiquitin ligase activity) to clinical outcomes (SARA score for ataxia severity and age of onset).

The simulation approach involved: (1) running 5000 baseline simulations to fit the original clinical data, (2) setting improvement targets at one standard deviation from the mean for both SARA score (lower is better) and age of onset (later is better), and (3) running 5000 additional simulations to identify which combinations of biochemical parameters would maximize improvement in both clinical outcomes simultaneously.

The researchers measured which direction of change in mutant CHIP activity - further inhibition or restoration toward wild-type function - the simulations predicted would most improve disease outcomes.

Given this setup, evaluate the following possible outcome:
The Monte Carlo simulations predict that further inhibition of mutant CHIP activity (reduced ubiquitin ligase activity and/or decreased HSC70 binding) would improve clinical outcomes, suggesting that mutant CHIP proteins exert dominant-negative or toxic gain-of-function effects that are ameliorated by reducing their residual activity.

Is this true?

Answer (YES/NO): YES